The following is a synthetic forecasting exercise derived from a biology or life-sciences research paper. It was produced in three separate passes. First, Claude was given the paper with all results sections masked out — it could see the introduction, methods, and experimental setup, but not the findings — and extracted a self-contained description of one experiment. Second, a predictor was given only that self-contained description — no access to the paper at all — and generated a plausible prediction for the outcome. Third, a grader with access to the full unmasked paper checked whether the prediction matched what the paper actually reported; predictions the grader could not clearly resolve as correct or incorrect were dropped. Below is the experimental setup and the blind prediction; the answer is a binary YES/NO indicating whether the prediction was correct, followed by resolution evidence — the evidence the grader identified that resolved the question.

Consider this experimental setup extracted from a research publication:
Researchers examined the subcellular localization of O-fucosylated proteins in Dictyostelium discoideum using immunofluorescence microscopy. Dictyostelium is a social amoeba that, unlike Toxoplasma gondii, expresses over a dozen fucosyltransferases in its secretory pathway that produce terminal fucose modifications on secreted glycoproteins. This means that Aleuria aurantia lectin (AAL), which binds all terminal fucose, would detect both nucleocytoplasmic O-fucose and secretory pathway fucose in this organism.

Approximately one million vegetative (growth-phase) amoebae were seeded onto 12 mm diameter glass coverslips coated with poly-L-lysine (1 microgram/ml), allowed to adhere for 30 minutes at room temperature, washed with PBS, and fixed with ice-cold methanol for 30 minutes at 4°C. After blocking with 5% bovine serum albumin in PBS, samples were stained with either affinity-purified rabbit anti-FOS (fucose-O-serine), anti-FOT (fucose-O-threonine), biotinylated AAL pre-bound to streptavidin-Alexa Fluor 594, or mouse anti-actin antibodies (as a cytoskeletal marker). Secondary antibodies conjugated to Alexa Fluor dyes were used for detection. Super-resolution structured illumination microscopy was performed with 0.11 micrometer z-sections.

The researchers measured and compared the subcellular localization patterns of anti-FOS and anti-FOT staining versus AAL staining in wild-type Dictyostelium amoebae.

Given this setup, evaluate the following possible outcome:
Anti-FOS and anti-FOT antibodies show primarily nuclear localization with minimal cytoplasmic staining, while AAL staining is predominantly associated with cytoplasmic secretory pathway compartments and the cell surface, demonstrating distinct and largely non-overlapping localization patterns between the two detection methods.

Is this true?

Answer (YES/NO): YES